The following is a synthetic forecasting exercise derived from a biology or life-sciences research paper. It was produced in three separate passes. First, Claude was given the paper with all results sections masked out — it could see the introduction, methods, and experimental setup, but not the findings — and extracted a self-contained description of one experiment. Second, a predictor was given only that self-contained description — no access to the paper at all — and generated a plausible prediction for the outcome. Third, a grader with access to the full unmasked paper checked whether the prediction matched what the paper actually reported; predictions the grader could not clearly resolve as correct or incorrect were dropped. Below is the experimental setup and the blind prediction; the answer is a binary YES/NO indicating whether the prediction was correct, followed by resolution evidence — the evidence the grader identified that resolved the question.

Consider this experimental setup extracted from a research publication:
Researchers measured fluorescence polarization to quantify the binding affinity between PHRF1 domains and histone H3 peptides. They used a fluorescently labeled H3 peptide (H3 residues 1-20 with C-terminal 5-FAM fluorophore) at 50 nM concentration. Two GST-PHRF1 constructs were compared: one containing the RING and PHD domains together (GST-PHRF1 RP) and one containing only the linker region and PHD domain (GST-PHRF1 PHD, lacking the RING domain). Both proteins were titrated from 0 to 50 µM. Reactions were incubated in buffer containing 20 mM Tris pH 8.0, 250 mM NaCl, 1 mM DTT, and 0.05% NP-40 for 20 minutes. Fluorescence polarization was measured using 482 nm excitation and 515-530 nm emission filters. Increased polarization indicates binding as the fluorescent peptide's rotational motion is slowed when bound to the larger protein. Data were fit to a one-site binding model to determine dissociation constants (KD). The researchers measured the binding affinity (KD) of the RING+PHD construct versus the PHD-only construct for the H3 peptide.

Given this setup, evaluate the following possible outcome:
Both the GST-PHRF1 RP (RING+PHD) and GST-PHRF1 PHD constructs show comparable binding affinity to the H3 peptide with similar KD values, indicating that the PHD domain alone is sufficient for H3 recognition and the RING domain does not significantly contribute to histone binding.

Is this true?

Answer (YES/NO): YES